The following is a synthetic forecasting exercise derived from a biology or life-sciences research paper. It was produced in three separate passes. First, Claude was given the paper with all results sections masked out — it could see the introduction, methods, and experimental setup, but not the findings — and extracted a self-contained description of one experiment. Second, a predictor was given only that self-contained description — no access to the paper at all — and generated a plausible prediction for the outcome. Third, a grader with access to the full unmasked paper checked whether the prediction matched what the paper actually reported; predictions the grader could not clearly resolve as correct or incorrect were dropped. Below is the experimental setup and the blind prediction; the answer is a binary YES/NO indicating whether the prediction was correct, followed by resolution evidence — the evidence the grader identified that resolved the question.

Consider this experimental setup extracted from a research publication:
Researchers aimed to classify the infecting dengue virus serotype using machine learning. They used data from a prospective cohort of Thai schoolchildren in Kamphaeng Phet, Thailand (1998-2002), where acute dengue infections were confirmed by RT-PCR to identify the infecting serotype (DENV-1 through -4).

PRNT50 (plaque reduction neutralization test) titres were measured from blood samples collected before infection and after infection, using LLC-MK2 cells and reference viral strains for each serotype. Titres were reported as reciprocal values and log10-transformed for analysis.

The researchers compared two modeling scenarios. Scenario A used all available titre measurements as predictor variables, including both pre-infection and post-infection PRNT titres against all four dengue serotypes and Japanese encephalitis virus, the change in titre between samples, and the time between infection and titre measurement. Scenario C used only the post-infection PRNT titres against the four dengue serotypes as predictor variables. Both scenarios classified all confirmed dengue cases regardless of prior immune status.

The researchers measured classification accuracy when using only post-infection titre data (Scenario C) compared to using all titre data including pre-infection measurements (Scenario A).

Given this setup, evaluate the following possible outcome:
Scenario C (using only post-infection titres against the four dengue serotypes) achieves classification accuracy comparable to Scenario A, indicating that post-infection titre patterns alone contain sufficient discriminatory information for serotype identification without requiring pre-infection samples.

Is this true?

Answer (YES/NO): NO